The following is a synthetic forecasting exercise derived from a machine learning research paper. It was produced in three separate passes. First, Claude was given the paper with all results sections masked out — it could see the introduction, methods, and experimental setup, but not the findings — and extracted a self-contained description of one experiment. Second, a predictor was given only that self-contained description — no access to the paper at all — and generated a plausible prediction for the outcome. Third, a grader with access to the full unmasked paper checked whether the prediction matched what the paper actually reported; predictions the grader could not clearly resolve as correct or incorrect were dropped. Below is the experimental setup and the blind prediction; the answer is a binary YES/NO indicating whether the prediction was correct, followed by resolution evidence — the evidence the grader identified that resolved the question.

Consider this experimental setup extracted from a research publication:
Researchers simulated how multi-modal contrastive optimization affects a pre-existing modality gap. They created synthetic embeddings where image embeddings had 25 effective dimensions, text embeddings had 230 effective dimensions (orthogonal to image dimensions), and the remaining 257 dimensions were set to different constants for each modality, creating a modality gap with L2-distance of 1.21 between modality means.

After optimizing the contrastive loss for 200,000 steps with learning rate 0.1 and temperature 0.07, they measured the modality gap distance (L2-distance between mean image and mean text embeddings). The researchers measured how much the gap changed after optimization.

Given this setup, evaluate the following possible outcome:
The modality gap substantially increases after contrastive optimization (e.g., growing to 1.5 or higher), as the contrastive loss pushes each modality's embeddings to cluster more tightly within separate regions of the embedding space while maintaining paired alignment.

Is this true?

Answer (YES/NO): NO